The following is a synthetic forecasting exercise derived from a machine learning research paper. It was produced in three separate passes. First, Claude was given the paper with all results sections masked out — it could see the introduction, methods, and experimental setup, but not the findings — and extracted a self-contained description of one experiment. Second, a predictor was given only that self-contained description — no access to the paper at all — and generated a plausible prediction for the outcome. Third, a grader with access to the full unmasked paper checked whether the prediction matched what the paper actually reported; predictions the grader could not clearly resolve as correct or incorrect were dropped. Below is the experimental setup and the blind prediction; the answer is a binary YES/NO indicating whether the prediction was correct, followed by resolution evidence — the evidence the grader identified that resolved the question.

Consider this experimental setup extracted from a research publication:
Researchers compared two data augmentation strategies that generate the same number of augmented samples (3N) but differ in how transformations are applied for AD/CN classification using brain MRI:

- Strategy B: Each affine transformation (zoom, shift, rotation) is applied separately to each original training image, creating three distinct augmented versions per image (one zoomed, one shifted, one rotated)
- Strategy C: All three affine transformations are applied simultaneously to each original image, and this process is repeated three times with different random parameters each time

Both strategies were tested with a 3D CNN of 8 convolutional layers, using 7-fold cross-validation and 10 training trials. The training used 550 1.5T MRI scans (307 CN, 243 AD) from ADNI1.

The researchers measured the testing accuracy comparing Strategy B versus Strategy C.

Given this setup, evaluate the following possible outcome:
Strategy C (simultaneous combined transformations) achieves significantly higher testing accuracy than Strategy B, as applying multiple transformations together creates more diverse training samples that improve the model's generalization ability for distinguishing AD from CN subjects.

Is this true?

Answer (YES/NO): NO